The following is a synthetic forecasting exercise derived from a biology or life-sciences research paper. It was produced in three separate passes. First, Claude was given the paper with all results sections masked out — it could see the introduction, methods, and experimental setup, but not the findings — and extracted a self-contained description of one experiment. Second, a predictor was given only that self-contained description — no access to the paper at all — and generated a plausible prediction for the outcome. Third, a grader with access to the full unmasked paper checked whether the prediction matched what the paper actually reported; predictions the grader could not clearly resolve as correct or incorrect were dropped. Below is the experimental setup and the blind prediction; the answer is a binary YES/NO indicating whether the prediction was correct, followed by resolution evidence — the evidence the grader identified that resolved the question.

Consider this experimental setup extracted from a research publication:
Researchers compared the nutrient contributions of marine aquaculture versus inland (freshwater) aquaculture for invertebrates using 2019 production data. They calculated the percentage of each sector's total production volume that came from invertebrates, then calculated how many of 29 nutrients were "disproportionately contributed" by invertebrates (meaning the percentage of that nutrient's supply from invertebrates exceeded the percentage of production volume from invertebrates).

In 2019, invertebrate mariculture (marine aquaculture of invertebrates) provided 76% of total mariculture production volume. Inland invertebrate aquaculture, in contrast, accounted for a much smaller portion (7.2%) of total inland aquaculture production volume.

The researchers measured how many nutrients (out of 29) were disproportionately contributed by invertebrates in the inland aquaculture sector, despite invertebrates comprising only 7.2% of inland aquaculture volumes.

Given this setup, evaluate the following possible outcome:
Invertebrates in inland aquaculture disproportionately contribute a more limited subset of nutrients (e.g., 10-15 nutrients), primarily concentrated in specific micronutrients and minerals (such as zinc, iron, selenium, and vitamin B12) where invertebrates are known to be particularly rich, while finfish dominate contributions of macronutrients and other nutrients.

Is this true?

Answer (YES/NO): NO